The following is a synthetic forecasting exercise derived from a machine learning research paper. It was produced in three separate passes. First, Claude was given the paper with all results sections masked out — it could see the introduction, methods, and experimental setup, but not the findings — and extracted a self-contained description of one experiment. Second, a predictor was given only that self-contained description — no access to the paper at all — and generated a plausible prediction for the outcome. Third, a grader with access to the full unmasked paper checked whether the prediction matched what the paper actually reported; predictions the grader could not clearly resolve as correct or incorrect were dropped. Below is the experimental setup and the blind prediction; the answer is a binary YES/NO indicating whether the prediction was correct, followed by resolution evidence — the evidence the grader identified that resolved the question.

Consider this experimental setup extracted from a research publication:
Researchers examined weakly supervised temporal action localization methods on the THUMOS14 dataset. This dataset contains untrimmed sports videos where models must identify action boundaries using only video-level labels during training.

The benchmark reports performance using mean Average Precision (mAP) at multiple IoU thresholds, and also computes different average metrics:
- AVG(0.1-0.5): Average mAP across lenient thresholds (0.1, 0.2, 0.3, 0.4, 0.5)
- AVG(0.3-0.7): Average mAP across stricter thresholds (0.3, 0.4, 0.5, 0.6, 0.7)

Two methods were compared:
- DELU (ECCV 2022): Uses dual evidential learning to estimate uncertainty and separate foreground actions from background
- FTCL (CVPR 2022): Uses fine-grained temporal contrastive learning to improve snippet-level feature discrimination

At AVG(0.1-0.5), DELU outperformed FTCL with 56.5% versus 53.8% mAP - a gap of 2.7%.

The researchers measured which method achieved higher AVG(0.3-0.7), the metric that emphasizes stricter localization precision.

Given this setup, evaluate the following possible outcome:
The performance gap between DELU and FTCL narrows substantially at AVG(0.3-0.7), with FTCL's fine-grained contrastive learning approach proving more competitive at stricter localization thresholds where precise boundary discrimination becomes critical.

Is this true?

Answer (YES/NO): NO